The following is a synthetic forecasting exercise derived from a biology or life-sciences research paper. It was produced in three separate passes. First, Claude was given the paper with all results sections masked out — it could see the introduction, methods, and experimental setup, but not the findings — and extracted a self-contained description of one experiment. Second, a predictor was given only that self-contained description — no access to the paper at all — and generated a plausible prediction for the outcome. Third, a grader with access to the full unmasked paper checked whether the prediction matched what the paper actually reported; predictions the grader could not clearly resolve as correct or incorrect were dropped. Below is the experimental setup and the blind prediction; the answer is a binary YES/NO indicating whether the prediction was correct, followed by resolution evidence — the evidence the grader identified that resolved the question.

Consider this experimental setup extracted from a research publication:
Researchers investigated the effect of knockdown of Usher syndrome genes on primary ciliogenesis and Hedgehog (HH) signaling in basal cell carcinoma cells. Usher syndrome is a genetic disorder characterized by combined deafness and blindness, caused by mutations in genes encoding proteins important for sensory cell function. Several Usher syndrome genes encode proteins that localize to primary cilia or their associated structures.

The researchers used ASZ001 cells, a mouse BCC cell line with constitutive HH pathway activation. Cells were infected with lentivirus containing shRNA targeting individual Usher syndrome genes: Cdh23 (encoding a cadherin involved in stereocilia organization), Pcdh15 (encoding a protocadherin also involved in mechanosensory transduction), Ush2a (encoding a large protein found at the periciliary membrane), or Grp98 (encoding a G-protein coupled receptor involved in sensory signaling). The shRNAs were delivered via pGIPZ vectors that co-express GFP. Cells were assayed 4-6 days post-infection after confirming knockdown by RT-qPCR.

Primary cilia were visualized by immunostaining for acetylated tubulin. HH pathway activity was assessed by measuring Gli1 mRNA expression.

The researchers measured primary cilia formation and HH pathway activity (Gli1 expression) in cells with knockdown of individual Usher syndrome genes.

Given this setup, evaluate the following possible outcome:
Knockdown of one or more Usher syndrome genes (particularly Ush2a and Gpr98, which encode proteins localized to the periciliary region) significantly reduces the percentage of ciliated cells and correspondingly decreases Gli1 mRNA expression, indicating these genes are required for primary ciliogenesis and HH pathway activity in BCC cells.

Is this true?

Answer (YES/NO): YES